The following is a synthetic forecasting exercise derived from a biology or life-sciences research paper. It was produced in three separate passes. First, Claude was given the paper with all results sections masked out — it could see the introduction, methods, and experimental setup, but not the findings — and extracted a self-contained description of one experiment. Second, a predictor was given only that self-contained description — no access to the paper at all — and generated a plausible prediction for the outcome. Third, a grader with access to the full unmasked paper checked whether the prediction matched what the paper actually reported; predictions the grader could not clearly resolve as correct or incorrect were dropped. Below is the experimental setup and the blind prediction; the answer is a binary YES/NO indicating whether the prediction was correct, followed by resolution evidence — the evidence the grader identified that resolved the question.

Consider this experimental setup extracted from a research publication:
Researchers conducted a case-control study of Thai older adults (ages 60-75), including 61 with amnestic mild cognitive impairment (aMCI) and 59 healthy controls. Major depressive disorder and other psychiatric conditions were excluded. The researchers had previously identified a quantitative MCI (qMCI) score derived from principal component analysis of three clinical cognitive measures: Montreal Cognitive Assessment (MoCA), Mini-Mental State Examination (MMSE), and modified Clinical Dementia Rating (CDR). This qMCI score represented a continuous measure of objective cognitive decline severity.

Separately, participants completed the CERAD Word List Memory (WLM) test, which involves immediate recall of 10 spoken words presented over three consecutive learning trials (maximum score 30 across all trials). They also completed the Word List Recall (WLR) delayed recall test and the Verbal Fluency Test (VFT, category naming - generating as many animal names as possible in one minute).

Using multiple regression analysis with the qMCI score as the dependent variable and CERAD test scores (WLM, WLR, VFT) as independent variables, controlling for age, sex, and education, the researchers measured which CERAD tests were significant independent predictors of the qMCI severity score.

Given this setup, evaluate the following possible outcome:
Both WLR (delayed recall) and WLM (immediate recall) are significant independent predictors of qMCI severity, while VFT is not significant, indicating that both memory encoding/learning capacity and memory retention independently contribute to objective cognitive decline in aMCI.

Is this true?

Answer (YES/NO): NO